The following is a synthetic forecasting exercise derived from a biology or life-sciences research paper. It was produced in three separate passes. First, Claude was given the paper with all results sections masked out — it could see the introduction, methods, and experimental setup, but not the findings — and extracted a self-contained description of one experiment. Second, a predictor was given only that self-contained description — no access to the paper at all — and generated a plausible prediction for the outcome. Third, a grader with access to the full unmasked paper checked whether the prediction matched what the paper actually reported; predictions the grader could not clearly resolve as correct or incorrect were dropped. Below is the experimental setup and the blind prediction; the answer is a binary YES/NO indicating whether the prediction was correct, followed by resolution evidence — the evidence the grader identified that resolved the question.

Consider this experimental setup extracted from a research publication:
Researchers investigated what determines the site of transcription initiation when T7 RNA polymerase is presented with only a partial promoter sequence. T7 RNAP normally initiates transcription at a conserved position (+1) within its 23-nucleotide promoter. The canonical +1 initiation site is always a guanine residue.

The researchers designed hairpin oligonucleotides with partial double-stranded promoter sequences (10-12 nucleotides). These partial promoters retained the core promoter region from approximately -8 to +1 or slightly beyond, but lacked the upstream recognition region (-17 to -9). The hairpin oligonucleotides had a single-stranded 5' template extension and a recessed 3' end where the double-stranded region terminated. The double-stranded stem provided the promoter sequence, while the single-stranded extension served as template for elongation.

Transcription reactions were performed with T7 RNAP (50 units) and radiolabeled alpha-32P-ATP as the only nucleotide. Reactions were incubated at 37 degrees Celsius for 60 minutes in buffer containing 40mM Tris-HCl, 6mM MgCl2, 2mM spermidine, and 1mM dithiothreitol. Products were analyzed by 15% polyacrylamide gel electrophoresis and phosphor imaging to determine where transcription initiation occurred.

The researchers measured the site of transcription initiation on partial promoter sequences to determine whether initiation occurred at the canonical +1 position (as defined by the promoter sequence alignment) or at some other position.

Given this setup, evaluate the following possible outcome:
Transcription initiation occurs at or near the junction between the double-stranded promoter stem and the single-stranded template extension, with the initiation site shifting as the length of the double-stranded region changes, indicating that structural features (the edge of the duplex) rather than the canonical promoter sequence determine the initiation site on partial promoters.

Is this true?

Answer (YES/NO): YES